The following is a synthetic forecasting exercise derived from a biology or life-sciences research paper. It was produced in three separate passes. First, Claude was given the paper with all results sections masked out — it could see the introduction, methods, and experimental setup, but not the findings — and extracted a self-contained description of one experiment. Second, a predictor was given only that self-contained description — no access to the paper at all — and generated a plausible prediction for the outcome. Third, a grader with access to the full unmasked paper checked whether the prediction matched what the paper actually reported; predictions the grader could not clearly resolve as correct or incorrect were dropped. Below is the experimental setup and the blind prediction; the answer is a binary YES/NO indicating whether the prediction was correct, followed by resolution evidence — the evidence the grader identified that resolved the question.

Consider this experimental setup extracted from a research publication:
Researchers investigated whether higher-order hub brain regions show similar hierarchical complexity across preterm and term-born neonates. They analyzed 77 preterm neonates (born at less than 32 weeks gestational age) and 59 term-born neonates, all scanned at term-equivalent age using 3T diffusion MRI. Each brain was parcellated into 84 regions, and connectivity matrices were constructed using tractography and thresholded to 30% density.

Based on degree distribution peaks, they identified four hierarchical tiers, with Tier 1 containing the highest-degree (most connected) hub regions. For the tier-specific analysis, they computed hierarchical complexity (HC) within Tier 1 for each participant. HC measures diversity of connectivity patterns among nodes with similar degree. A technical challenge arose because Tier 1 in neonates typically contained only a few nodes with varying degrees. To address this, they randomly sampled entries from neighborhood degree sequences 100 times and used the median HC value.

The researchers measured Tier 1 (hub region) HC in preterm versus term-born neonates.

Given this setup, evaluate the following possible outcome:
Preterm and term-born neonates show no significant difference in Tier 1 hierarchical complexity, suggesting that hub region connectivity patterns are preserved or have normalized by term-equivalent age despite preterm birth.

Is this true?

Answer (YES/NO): YES